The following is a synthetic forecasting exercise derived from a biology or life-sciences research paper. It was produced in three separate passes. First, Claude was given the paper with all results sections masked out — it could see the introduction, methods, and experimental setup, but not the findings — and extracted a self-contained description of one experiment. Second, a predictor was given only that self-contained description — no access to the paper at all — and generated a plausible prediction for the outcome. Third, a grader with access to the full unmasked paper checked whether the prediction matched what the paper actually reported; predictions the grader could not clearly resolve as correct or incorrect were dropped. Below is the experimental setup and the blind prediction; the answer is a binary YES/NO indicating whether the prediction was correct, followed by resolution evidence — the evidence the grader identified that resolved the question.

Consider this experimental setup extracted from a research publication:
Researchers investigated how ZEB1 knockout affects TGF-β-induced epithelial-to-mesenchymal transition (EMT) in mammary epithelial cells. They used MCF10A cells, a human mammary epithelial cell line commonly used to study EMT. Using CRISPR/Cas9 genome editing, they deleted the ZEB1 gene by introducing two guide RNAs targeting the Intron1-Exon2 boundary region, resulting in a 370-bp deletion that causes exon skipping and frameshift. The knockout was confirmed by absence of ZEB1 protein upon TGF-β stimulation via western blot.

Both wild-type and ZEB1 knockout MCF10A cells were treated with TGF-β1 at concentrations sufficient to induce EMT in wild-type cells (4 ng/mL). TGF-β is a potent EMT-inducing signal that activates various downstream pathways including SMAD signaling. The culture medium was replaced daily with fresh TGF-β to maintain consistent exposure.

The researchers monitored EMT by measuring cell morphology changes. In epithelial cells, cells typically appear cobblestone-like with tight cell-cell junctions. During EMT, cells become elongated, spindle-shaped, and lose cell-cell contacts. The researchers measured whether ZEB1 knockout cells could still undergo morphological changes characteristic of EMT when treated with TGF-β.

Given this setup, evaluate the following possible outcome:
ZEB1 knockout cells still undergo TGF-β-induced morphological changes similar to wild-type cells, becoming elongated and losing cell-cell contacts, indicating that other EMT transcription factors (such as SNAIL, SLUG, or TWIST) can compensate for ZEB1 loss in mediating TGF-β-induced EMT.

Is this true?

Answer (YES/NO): NO